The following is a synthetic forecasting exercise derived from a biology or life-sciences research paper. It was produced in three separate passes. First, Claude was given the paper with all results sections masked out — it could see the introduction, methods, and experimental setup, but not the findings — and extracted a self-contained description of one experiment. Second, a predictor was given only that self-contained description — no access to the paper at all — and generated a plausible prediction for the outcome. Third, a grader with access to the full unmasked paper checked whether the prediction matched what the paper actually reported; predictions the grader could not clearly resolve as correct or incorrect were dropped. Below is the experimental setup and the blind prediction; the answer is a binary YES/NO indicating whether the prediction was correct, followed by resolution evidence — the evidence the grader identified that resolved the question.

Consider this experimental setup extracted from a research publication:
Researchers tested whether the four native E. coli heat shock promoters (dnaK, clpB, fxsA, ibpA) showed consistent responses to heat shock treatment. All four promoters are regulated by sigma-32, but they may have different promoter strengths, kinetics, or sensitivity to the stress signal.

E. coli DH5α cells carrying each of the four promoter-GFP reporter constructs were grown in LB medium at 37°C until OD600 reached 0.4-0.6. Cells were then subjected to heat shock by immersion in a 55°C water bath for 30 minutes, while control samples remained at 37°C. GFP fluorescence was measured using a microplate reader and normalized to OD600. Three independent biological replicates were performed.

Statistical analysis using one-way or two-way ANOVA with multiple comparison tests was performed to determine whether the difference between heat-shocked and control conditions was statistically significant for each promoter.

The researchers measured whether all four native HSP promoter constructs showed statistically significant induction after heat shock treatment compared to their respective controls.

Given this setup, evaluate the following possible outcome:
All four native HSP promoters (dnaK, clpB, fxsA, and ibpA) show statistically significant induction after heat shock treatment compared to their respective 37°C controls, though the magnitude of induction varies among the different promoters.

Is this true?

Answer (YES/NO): NO